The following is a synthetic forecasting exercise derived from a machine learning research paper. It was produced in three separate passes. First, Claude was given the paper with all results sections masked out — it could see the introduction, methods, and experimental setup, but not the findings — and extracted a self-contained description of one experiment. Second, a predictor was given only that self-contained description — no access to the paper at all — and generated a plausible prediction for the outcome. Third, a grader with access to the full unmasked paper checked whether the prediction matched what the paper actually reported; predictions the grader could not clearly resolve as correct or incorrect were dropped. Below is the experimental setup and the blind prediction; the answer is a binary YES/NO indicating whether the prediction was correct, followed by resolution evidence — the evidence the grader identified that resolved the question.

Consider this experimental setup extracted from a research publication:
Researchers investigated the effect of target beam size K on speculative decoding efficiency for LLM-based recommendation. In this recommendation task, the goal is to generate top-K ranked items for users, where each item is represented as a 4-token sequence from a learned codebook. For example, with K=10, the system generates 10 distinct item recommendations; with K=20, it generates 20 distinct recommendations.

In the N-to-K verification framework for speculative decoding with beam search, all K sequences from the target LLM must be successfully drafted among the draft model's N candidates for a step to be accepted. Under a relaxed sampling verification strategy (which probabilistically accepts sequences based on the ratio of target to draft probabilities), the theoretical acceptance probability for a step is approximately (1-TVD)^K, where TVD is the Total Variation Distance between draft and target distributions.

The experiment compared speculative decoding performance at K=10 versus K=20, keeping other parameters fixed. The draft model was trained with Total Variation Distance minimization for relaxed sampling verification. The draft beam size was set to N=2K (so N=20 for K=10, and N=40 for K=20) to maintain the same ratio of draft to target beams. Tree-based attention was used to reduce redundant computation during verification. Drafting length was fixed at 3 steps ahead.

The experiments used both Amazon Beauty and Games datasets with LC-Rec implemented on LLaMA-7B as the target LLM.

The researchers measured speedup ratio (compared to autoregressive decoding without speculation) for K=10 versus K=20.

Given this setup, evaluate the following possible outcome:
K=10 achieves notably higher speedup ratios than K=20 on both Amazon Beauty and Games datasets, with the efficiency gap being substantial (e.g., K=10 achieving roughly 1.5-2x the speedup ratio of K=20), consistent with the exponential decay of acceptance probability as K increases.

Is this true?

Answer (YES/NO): NO